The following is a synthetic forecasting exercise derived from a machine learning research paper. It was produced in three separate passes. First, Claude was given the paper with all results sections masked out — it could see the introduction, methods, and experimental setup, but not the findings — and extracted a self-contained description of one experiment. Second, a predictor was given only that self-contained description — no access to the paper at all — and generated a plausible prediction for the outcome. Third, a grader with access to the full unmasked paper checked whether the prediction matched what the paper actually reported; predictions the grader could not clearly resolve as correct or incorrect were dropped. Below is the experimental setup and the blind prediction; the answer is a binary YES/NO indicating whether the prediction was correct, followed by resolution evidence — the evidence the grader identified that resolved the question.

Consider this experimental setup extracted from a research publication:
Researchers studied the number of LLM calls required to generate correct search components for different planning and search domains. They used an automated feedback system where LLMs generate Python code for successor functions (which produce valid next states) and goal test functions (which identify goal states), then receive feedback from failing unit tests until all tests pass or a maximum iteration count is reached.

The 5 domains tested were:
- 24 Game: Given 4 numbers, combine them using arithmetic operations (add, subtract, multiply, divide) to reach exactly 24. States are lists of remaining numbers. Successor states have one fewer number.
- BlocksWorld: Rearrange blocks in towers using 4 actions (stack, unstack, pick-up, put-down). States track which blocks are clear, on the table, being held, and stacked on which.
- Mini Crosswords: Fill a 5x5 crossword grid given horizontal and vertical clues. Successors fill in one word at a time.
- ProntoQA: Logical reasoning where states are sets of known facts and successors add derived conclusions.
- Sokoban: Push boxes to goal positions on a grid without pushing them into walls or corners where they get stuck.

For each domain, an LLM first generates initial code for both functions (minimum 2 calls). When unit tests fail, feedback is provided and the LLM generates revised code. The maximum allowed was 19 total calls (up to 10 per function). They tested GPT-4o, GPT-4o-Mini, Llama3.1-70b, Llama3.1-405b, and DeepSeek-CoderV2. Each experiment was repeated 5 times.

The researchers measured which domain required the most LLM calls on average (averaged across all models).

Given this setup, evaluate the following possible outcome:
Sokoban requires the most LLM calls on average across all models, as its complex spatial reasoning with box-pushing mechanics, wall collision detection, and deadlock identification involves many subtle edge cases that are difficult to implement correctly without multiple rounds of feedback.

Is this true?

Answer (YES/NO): NO